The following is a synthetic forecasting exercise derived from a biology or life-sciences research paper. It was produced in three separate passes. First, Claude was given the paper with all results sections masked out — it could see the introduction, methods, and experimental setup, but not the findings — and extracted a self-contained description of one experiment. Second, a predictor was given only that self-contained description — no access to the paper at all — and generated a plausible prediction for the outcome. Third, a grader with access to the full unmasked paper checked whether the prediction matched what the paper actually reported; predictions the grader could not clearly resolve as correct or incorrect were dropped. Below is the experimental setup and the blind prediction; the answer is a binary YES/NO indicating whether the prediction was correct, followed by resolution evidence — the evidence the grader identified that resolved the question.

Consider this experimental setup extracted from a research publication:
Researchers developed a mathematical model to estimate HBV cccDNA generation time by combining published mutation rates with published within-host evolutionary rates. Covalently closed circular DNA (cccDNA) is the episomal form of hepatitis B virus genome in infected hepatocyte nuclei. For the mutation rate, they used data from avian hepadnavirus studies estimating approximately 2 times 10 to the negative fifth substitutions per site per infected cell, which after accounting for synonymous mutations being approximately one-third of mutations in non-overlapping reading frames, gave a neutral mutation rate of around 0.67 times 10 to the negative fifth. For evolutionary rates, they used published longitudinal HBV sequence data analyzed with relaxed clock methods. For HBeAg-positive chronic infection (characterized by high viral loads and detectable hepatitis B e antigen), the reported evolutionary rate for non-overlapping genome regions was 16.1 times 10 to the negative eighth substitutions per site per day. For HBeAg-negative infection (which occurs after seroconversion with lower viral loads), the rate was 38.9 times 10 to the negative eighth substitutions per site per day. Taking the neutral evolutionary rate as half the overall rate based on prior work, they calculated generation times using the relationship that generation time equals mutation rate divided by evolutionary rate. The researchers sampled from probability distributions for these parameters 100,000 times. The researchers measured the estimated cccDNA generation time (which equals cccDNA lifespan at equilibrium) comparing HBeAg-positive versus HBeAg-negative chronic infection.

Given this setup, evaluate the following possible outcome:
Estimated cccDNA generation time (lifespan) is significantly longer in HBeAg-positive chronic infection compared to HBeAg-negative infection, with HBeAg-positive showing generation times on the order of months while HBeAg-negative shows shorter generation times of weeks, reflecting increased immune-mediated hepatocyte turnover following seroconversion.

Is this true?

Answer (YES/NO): YES